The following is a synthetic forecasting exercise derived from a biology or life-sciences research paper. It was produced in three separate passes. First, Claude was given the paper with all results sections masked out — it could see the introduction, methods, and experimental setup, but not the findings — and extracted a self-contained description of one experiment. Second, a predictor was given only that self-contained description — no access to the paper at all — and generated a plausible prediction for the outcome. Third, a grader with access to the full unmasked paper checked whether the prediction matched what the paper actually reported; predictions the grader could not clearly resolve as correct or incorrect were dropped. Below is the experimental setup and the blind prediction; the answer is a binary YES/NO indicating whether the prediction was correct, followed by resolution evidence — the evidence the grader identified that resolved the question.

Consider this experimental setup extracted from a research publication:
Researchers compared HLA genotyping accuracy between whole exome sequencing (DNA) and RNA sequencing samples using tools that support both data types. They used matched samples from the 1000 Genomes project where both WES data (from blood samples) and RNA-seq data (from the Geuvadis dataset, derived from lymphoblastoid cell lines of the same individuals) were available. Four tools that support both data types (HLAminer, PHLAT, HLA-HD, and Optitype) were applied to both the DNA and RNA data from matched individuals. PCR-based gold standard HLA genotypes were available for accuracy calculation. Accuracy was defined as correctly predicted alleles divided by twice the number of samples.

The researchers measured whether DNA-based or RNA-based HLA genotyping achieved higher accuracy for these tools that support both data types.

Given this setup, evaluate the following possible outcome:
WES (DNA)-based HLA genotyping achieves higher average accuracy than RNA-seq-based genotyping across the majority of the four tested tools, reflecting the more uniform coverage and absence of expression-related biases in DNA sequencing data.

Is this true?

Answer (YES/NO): NO